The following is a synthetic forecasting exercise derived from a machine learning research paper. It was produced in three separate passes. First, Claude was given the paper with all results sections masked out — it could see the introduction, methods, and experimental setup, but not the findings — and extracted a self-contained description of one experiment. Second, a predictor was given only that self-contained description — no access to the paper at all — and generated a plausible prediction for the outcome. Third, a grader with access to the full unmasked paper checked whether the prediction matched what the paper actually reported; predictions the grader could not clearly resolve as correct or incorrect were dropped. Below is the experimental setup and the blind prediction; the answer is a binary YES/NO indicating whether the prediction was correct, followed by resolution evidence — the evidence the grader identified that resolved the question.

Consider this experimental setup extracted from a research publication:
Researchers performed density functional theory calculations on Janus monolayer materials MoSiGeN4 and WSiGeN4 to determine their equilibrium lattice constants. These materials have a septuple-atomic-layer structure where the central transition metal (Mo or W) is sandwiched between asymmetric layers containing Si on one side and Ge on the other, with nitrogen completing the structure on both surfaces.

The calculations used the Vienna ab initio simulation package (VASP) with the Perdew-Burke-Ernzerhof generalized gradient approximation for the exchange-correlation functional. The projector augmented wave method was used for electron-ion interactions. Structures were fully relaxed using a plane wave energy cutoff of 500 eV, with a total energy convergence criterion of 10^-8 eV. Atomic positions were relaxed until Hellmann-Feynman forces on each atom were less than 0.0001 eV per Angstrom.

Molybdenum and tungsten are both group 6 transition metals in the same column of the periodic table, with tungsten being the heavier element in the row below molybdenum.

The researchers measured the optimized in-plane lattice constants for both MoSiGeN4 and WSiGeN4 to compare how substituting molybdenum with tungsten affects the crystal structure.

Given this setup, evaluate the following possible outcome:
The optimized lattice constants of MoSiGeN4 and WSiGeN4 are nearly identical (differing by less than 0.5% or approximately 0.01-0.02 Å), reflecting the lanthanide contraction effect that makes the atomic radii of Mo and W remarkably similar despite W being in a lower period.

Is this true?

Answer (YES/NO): NO